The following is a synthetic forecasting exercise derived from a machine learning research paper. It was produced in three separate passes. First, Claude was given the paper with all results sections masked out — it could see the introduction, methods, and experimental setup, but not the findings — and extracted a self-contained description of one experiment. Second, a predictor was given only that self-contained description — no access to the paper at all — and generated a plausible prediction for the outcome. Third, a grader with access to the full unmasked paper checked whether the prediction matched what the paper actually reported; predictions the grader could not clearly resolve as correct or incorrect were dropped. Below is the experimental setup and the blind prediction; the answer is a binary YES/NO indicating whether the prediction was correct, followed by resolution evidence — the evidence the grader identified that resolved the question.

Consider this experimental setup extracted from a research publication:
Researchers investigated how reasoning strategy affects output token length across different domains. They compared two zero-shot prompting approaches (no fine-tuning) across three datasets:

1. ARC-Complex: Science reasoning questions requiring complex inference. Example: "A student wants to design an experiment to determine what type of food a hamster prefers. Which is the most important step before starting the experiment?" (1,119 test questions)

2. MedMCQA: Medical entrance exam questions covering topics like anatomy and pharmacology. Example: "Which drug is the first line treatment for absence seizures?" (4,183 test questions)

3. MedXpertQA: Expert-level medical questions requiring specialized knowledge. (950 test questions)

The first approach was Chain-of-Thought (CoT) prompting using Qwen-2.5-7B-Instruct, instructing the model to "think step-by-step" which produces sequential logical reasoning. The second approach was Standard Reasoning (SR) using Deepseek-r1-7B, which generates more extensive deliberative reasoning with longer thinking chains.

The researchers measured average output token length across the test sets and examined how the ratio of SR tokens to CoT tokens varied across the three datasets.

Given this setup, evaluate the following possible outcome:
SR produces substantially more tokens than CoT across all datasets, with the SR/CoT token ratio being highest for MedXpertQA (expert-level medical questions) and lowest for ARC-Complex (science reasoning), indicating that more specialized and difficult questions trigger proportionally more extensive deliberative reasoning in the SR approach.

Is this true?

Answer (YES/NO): YES